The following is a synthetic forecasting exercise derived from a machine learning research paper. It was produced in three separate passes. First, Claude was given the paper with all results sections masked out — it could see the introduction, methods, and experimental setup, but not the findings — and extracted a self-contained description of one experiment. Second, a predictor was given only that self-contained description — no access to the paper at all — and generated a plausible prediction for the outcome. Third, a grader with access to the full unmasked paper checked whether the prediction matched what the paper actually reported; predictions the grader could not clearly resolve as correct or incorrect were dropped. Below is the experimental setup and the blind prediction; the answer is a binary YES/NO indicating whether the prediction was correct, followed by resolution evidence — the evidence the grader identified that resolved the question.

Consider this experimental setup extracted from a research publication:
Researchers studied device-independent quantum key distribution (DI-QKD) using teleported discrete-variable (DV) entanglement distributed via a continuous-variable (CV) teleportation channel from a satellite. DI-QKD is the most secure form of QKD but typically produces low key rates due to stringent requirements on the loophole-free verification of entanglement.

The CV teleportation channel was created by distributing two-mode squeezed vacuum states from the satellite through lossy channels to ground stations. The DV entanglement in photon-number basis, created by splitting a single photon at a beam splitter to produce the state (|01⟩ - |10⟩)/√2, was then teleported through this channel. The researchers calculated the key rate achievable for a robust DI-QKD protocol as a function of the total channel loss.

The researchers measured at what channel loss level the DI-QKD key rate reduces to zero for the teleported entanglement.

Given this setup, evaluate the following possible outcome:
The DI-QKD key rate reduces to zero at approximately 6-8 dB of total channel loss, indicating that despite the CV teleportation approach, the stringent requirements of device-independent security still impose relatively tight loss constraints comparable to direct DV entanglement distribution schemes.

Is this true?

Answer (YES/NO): NO